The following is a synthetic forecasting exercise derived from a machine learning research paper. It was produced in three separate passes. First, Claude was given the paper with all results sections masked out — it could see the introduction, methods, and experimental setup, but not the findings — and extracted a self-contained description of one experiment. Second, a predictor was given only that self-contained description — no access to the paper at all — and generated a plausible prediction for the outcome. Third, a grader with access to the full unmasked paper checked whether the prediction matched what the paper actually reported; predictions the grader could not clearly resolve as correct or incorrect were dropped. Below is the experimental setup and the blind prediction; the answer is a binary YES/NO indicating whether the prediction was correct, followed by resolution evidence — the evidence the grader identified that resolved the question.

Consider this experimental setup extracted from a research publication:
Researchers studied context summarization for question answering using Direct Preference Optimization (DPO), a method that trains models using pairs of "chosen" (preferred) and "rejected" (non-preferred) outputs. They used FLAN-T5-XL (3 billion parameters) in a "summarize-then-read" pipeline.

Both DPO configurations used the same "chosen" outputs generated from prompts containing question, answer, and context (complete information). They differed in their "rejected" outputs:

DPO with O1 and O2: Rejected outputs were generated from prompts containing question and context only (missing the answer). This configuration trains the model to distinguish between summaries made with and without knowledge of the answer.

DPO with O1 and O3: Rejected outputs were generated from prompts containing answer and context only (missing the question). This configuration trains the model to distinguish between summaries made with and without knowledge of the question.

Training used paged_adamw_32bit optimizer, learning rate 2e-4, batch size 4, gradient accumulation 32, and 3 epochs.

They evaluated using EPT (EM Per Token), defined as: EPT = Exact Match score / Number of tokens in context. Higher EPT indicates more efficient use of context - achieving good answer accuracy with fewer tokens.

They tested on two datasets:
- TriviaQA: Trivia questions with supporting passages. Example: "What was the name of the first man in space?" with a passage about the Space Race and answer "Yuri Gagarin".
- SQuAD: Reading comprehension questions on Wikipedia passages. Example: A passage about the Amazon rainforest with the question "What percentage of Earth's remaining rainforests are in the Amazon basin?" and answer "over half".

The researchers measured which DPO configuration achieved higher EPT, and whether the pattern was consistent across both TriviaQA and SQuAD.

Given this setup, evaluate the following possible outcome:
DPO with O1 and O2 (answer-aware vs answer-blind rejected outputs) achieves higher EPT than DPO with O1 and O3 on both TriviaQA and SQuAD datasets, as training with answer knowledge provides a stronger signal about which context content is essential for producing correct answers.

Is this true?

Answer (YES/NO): NO